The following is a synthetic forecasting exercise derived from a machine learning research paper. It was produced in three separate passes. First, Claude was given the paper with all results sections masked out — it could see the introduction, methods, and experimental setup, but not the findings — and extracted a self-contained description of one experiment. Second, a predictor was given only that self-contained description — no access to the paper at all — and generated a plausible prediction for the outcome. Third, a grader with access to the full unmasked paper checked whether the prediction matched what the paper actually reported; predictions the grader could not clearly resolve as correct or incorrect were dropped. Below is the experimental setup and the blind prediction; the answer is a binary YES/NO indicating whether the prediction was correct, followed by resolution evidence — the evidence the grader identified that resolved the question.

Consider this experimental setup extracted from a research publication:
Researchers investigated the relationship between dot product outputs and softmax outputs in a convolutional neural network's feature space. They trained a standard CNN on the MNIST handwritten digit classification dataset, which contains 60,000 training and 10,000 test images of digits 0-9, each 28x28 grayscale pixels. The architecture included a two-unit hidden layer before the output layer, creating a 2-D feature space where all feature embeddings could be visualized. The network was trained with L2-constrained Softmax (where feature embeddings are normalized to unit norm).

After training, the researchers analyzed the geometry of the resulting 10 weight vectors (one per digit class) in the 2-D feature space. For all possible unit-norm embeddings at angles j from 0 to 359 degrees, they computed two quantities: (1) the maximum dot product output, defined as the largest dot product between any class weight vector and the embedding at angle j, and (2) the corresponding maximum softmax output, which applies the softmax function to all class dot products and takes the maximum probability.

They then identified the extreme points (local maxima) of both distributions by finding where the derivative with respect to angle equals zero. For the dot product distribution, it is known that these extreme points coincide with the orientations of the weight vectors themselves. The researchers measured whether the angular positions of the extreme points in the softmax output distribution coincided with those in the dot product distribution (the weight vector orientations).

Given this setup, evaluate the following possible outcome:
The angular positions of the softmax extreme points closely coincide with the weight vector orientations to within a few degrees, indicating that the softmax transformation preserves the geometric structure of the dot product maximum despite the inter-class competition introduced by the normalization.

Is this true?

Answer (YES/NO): NO